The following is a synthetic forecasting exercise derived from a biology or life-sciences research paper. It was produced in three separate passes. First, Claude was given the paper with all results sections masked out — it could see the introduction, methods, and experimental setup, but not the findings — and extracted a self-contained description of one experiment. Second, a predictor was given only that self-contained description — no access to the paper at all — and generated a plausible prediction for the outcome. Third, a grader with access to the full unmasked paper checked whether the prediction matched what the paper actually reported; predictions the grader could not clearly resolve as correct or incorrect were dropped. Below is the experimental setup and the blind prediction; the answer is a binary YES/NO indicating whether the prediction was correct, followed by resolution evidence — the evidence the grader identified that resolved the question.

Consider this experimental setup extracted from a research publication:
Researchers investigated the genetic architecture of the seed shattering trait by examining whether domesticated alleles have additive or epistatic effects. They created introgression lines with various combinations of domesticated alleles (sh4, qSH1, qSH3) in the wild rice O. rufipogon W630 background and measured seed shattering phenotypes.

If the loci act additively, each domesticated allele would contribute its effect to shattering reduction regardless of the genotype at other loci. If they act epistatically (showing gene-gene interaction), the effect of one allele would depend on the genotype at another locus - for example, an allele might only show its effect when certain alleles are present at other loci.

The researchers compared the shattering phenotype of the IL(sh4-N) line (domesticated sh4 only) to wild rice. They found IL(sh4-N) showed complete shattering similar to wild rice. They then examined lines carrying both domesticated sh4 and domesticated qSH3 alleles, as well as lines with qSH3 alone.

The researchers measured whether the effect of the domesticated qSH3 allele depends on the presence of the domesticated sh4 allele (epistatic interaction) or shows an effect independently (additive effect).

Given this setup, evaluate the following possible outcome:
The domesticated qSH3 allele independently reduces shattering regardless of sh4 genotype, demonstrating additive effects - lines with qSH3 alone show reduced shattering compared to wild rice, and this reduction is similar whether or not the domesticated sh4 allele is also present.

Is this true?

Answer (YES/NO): NO